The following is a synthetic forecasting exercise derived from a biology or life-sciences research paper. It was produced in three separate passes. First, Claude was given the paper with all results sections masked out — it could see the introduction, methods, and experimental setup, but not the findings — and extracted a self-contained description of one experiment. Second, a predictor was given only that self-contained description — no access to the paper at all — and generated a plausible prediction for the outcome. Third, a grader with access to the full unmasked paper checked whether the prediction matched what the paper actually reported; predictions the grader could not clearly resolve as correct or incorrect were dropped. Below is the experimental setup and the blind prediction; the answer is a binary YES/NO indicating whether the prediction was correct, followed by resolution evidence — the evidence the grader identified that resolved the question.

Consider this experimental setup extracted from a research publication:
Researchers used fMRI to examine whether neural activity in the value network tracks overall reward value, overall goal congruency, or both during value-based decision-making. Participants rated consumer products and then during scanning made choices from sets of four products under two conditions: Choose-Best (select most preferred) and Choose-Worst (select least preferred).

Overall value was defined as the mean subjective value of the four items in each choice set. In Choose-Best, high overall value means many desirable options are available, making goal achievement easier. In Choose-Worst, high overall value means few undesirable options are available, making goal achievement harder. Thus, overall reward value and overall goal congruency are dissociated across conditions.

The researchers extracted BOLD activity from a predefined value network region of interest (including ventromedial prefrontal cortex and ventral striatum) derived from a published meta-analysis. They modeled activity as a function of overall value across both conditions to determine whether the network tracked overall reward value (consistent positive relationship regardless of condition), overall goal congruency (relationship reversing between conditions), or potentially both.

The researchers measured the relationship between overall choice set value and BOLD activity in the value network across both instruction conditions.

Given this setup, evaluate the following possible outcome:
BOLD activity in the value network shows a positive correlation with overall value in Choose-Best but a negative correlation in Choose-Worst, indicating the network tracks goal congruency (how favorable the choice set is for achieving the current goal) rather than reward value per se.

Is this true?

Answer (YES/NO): NO